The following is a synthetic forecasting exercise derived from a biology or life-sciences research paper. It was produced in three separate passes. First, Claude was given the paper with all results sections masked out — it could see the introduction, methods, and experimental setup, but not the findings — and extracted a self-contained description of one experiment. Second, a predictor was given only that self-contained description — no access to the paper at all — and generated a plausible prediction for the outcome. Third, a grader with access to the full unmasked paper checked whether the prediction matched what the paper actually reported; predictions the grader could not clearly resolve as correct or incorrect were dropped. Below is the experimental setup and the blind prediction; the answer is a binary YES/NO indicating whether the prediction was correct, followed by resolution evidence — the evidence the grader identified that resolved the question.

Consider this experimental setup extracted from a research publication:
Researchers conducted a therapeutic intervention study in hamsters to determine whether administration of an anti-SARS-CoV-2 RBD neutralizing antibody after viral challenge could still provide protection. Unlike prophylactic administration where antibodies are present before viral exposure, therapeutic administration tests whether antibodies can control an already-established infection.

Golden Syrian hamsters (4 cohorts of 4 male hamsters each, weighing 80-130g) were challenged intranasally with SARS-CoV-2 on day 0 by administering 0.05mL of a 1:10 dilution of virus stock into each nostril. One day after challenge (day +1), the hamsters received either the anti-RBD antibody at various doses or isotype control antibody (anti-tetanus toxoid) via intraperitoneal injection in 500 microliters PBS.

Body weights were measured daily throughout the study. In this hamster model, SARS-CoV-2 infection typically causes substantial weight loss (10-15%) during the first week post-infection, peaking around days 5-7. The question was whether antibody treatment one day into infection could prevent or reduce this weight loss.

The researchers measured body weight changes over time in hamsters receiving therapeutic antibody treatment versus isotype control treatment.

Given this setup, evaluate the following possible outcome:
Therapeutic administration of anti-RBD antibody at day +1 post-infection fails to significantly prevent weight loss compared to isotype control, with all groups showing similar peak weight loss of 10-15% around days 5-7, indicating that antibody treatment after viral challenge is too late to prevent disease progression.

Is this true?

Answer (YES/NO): NO